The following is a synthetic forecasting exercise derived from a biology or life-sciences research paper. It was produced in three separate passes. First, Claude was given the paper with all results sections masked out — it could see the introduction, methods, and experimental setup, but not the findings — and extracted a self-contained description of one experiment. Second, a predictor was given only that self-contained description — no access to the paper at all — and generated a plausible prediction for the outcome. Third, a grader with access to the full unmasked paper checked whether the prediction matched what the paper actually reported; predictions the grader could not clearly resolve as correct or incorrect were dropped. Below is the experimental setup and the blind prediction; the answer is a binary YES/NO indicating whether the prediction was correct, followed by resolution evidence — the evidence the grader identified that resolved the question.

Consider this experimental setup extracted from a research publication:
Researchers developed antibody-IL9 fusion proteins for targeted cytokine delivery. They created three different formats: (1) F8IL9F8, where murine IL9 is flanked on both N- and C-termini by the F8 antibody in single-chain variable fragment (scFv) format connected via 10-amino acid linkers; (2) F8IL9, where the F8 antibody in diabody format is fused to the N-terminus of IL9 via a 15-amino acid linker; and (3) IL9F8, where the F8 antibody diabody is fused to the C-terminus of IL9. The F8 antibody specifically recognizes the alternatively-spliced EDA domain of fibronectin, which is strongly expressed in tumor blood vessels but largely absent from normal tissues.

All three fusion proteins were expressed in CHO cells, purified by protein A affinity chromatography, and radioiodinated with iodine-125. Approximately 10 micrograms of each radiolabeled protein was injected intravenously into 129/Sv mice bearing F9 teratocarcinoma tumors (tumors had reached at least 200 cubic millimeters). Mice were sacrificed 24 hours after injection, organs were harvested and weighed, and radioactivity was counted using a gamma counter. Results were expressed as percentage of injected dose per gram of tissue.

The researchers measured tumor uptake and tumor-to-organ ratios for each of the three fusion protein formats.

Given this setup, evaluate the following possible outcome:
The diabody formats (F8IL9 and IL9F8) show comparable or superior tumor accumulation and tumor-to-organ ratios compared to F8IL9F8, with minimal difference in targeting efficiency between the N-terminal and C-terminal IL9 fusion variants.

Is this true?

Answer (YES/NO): NO